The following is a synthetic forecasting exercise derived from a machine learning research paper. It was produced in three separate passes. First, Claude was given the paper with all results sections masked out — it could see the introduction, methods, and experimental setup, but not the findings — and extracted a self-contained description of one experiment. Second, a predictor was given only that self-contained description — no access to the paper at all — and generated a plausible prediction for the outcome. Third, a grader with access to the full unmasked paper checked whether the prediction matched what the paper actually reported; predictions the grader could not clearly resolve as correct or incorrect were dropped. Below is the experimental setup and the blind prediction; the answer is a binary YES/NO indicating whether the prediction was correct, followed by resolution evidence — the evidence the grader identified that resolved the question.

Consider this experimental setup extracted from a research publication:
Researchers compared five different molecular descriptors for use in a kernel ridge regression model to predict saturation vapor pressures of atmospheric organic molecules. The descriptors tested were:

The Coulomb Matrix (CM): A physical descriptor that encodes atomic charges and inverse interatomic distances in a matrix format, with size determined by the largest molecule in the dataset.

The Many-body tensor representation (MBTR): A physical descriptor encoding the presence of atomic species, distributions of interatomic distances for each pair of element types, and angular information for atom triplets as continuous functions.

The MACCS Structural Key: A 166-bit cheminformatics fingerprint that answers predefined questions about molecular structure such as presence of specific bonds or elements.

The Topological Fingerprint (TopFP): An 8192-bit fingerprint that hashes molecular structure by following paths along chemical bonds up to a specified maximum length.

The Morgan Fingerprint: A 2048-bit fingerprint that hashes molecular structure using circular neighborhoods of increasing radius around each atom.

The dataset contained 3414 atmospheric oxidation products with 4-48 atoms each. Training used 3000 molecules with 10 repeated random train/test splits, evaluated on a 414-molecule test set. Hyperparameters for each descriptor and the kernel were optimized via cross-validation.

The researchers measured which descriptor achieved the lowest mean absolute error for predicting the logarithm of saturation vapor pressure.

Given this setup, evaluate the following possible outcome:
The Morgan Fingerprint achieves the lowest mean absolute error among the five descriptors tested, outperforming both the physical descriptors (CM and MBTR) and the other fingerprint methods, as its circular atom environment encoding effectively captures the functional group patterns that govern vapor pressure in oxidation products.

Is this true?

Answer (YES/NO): NO